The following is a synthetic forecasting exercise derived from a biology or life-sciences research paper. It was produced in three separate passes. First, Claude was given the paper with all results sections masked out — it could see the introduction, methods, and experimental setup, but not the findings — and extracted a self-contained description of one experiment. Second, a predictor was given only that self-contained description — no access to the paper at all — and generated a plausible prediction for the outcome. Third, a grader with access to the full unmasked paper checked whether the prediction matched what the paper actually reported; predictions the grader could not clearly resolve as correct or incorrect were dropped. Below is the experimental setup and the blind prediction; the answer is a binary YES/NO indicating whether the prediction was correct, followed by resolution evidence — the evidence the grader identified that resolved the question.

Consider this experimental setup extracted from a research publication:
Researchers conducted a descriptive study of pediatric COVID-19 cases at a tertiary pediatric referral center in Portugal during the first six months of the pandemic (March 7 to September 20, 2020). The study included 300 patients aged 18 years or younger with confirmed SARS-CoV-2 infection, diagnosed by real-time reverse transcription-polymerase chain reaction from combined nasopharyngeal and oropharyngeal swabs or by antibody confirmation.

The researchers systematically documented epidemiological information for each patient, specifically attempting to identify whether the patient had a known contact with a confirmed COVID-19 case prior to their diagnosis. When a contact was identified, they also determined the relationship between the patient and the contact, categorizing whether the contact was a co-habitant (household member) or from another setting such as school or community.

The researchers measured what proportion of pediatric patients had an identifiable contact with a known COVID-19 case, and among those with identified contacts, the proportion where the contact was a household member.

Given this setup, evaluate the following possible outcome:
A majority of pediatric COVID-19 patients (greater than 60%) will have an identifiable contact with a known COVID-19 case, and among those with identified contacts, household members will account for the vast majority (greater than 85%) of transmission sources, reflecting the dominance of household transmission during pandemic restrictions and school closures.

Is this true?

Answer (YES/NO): NO